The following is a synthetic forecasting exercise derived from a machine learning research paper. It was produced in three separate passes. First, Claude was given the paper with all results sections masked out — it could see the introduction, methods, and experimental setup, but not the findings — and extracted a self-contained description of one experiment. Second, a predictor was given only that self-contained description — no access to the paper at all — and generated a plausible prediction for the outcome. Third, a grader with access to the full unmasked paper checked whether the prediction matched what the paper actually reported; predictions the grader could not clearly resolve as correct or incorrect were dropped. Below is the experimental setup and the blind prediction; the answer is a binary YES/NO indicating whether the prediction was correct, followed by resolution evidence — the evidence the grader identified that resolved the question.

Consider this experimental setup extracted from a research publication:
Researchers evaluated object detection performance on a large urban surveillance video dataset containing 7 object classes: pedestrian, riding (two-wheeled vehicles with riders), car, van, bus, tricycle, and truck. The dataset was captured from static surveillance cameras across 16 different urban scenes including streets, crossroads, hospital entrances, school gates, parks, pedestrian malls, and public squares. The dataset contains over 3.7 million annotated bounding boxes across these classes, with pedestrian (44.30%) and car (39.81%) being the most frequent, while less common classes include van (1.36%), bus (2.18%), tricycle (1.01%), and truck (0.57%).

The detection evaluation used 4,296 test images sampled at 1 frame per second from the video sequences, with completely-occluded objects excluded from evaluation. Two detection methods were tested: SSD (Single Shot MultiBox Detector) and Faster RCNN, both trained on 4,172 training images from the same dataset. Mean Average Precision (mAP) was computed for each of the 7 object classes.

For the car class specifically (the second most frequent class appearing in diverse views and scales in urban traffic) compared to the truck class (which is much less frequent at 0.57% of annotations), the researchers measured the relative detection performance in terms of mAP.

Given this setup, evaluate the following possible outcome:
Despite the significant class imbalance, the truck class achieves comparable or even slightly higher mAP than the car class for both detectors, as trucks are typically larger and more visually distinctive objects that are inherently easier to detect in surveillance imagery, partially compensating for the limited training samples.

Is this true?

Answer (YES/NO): NO